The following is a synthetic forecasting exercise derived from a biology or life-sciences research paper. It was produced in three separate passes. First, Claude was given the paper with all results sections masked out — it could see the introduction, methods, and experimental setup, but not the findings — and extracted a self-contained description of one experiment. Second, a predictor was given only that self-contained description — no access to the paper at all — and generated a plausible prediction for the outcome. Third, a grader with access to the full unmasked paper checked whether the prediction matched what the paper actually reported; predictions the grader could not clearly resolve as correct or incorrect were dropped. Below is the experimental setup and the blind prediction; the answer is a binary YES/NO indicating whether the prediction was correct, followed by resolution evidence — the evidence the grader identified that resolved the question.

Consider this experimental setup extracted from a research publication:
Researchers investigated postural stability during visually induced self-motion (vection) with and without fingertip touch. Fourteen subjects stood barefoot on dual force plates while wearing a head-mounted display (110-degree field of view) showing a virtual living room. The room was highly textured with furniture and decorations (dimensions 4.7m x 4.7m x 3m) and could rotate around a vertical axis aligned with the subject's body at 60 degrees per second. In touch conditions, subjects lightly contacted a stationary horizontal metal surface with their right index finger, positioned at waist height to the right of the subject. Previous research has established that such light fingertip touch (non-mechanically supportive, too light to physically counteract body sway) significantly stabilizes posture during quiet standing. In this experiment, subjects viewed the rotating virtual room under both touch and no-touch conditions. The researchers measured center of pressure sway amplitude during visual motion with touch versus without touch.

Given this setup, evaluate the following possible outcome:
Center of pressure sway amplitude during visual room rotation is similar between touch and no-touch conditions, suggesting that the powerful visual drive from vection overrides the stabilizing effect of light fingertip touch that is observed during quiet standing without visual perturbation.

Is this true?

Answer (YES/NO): NO